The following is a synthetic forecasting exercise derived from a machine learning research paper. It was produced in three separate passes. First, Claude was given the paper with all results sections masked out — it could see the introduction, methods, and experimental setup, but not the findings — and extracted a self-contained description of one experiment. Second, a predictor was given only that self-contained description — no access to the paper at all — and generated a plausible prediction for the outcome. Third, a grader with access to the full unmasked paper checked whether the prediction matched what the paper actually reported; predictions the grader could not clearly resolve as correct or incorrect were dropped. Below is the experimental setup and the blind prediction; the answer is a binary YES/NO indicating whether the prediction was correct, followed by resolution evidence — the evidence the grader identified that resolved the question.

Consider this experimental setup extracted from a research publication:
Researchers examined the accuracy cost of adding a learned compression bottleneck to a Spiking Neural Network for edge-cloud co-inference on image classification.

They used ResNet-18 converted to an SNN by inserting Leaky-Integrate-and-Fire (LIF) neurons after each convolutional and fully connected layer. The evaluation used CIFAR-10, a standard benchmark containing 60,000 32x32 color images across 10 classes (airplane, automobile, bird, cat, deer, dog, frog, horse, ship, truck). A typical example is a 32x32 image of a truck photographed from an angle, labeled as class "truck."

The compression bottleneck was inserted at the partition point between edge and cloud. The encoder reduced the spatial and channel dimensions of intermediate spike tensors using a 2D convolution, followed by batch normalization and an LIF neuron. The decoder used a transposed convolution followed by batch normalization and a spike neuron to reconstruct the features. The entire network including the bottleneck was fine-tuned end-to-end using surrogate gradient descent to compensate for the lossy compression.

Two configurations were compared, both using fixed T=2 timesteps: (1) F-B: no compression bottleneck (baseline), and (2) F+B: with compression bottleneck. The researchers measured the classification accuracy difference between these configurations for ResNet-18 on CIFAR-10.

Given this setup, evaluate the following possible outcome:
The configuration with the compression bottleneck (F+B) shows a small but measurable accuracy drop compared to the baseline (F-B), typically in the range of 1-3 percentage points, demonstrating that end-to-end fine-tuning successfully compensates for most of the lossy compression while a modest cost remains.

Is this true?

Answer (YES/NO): YES